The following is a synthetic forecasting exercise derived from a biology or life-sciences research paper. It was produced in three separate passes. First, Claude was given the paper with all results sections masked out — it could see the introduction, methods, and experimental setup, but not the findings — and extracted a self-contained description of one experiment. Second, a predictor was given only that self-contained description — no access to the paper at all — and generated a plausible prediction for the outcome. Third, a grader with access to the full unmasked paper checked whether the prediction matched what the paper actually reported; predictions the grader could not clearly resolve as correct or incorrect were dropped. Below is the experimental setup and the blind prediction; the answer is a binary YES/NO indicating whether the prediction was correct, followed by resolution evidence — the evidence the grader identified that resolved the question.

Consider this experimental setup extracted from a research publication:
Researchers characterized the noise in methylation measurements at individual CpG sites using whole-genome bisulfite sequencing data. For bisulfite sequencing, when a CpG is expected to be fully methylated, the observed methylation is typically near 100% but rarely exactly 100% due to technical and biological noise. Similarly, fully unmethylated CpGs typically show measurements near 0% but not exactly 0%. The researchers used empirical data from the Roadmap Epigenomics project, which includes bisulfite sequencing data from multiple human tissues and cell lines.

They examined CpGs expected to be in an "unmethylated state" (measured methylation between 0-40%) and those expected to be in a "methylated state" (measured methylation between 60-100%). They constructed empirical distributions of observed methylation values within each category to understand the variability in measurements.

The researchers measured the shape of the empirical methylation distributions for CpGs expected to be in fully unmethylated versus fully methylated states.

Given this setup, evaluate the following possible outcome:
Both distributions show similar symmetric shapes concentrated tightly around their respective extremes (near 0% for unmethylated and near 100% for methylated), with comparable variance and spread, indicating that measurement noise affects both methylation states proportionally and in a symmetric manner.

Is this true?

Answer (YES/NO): NO